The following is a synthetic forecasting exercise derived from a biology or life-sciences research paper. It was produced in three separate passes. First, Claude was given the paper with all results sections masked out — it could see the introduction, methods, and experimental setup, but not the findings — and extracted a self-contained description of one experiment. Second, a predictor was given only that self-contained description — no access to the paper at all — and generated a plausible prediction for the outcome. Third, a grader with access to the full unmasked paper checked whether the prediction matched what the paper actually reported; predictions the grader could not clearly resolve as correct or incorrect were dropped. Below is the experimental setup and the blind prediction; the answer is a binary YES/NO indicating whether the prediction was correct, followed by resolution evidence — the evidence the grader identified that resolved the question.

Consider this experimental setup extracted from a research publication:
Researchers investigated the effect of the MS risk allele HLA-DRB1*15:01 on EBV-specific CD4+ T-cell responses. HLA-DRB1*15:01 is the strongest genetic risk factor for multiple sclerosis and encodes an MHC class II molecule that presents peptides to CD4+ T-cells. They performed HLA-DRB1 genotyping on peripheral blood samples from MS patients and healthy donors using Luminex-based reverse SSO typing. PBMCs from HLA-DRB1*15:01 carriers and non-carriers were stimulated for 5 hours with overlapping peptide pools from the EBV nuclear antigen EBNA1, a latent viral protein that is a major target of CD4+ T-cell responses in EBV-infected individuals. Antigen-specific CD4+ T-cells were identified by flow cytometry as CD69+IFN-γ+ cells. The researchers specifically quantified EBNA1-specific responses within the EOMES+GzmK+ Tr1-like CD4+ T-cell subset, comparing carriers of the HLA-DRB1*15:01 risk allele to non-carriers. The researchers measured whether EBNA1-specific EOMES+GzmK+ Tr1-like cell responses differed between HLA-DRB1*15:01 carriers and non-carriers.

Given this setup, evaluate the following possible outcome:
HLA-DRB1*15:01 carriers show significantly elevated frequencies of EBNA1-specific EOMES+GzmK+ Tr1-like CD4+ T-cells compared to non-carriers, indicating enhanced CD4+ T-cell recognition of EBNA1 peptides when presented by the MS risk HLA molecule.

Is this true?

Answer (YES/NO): NO